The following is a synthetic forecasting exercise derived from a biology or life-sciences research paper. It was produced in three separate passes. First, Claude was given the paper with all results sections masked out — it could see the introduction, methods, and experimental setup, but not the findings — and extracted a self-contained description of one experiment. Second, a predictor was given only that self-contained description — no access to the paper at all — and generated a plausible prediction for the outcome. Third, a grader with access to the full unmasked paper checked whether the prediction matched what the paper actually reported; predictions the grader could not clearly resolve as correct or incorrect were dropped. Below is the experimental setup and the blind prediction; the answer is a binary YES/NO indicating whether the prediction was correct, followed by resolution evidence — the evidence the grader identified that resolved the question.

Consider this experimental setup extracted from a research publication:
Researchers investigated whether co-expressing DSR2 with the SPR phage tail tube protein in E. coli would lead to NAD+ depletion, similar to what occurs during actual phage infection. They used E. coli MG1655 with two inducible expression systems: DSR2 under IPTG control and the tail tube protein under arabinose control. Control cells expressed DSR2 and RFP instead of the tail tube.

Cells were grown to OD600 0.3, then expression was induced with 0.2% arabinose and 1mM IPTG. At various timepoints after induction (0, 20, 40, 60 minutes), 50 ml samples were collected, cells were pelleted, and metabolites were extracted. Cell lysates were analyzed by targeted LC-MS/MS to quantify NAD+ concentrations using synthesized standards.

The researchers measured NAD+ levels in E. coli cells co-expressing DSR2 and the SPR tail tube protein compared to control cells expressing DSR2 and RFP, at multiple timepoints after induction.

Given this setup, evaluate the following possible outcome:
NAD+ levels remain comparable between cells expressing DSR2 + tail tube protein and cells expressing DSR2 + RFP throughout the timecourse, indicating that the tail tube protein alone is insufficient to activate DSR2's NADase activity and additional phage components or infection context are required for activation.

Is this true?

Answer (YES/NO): NO